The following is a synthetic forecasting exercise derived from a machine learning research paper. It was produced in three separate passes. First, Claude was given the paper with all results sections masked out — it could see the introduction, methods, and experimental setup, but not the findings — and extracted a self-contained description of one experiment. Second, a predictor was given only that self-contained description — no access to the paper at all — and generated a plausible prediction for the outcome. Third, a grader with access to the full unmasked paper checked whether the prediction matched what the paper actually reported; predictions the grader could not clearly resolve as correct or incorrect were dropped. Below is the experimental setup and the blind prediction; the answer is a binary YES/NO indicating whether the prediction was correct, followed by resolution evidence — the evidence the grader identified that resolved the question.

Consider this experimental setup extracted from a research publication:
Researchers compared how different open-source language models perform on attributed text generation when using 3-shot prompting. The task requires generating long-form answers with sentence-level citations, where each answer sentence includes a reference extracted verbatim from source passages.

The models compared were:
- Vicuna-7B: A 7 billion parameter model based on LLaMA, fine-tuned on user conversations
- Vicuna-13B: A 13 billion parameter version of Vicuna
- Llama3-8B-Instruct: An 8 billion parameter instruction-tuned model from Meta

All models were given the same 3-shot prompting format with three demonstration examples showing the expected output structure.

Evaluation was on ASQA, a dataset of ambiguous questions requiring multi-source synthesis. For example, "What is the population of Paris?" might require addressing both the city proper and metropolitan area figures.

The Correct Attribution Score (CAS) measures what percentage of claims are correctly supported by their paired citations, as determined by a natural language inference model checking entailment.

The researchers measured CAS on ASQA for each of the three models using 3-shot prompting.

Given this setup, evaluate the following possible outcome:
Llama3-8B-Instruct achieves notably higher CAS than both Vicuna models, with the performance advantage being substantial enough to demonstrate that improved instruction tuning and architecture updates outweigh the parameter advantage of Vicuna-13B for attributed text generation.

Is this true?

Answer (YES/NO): NO